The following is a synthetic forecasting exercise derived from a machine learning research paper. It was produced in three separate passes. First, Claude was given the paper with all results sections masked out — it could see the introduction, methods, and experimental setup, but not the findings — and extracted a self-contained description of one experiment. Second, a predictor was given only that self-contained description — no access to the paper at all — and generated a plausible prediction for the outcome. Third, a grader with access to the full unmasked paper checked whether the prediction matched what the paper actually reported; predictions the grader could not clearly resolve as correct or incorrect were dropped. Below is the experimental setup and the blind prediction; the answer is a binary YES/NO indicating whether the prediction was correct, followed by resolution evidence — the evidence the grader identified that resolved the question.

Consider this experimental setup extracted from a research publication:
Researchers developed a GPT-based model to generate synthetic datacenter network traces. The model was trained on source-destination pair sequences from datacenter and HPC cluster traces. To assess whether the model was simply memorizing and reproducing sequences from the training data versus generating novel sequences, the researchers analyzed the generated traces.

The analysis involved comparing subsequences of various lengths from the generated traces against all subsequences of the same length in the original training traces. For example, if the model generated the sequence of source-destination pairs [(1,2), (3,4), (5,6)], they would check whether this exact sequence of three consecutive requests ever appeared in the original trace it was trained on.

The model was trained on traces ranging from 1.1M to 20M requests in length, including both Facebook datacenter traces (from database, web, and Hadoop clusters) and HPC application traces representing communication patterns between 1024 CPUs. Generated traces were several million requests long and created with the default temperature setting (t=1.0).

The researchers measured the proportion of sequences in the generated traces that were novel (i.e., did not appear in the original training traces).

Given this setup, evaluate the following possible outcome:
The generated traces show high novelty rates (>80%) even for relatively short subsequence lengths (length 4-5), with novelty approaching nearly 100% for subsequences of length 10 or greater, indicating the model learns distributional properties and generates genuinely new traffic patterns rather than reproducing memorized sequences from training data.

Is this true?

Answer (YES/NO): NO